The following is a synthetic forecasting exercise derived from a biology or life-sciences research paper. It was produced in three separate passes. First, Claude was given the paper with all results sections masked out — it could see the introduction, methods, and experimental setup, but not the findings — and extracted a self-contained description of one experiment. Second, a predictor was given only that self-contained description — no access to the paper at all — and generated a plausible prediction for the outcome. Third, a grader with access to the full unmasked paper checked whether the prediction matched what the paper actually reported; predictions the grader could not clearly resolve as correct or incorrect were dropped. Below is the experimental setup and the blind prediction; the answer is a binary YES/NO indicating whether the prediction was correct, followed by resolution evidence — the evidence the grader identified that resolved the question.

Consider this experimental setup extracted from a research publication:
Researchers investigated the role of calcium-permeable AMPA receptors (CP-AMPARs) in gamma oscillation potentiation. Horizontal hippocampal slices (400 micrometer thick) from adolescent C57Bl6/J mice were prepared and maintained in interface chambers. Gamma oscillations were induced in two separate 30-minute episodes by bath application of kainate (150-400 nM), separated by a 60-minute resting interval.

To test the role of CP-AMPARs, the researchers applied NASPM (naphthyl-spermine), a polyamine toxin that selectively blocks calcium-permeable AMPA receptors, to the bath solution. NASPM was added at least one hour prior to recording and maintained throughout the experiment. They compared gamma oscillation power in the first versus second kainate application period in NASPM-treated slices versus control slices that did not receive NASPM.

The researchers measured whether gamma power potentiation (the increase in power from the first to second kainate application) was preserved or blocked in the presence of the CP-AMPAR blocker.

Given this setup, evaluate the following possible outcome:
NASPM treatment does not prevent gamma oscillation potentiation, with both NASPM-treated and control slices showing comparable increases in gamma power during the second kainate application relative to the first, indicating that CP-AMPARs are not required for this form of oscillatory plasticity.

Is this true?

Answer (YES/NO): NO